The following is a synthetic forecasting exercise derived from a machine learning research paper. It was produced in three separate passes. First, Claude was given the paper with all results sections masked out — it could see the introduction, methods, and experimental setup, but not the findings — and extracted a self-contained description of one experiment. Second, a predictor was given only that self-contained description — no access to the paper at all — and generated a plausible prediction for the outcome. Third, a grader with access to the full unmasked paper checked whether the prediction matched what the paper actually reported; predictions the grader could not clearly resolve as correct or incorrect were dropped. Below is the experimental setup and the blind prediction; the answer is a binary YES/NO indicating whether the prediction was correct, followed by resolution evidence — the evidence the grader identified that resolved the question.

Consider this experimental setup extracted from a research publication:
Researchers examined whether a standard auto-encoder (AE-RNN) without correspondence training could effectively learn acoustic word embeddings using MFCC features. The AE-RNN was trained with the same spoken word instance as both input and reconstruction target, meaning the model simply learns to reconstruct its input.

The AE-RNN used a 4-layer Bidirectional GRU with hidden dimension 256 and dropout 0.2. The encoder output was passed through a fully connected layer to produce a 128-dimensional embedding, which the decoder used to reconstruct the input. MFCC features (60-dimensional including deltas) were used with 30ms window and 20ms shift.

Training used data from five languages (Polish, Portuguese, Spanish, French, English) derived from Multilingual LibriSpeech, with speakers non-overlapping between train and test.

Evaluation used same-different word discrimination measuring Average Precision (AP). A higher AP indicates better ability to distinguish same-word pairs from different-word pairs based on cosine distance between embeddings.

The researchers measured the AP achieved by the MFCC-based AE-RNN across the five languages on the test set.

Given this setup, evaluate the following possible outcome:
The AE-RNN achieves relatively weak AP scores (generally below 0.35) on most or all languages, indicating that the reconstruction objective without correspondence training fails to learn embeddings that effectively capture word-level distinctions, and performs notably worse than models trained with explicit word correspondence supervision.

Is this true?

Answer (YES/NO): YES